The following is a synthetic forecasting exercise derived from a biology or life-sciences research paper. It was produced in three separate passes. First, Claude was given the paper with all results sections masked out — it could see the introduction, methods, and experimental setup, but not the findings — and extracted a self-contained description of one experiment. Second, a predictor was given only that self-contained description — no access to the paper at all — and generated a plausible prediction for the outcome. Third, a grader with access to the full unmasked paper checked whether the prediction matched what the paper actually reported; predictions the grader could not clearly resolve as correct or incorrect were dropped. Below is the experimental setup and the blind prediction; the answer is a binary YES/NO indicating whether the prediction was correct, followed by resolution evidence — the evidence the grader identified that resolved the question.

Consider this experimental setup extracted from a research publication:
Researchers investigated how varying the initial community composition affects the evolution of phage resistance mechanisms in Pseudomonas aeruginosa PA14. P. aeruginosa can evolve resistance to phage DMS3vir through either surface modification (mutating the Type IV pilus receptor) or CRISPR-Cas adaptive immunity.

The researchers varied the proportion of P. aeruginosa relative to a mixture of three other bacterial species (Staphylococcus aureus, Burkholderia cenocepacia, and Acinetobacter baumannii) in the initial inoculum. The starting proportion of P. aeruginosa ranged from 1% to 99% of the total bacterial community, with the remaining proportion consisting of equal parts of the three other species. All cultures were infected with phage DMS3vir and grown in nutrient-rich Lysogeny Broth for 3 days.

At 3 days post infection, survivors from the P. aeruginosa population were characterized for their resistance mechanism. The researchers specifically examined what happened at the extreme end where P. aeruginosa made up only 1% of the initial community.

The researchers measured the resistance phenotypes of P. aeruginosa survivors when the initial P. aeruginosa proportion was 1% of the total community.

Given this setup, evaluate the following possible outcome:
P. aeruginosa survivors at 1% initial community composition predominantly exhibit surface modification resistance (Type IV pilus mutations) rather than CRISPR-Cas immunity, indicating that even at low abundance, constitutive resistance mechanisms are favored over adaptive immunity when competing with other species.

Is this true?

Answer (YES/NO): NO